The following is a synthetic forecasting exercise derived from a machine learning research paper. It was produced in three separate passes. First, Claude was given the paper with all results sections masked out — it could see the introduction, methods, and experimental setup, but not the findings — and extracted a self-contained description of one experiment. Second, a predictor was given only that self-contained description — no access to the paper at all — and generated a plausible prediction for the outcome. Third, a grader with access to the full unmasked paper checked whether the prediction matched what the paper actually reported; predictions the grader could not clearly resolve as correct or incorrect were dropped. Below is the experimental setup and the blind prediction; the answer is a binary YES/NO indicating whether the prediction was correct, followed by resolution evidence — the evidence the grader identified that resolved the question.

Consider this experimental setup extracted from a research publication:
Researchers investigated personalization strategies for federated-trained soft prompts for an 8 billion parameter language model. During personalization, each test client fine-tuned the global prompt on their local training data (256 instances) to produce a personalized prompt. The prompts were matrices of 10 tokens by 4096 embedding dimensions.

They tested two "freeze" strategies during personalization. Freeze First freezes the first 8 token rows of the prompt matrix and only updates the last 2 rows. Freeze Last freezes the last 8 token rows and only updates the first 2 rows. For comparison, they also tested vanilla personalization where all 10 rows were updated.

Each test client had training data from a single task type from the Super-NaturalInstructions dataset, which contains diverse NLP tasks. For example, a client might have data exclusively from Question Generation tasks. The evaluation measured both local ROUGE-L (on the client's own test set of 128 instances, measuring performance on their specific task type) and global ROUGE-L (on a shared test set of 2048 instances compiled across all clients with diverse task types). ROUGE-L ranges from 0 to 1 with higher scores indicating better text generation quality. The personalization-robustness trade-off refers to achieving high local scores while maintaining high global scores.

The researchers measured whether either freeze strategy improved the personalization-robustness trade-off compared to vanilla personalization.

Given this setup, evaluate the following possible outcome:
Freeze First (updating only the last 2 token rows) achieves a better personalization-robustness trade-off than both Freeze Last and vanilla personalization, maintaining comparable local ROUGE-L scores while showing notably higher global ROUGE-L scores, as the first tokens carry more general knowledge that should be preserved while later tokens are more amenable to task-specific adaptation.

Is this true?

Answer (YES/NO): NO